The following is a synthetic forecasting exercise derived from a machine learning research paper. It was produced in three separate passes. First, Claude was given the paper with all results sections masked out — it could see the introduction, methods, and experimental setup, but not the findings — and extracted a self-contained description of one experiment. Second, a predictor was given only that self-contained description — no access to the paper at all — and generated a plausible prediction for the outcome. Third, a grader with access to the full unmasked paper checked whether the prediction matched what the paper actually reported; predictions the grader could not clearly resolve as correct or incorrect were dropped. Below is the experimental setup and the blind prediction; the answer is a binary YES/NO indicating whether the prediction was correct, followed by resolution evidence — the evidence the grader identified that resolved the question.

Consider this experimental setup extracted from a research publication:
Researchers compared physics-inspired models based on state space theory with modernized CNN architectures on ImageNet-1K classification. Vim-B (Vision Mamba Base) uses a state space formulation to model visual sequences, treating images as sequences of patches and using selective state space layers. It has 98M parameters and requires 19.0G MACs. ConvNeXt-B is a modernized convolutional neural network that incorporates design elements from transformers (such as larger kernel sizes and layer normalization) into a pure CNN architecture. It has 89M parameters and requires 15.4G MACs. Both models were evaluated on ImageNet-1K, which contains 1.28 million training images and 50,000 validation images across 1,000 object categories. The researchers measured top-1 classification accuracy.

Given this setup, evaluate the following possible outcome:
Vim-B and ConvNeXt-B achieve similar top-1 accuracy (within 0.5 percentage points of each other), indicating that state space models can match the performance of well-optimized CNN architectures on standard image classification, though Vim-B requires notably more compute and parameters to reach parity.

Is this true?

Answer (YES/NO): NO